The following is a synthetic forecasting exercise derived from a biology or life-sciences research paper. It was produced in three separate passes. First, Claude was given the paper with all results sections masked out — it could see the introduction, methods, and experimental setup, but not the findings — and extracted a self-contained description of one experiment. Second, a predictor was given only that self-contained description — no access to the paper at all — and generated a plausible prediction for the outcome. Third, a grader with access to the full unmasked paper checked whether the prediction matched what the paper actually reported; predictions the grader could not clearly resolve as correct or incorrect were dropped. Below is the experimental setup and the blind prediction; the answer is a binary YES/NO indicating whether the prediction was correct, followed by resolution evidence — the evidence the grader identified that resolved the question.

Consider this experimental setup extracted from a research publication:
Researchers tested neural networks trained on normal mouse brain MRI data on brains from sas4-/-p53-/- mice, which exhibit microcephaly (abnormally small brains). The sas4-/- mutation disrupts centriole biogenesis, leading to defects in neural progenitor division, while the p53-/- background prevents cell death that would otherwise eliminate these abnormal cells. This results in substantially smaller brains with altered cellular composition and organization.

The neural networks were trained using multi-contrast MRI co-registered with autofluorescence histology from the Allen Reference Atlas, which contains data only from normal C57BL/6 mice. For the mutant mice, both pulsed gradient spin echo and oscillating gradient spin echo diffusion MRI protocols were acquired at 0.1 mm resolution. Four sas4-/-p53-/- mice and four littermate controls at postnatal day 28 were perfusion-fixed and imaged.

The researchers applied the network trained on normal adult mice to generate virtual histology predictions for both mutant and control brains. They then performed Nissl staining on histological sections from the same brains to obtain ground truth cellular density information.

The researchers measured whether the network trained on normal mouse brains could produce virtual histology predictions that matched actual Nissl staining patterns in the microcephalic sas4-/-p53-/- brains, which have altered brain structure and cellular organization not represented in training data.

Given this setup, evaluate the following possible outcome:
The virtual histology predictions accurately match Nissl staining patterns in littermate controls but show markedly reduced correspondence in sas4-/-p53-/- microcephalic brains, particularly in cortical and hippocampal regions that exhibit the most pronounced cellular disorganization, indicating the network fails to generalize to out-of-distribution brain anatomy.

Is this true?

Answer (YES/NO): NO